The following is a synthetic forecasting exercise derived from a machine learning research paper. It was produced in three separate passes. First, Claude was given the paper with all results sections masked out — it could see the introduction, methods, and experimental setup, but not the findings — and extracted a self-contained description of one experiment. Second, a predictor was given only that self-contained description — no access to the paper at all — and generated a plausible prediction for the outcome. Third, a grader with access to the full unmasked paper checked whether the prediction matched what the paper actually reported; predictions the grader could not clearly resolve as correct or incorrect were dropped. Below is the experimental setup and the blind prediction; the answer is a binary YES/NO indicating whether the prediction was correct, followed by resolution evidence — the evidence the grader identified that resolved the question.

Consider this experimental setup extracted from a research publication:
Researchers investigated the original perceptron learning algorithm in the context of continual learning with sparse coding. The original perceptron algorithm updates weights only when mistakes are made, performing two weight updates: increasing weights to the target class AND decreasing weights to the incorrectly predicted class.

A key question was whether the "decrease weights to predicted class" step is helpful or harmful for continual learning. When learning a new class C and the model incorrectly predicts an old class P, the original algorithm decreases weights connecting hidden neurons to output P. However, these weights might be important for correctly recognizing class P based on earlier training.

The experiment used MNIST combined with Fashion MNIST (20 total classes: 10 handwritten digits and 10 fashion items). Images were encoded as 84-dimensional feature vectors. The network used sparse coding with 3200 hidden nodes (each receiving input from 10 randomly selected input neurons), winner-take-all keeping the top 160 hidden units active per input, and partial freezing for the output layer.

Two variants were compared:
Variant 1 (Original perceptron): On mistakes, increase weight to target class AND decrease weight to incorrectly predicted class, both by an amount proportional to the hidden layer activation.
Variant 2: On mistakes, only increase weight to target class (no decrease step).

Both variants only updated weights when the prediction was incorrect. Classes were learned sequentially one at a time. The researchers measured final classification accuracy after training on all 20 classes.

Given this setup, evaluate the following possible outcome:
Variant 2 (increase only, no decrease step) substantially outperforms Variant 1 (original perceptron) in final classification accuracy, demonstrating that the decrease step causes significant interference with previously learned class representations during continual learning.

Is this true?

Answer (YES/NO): NO